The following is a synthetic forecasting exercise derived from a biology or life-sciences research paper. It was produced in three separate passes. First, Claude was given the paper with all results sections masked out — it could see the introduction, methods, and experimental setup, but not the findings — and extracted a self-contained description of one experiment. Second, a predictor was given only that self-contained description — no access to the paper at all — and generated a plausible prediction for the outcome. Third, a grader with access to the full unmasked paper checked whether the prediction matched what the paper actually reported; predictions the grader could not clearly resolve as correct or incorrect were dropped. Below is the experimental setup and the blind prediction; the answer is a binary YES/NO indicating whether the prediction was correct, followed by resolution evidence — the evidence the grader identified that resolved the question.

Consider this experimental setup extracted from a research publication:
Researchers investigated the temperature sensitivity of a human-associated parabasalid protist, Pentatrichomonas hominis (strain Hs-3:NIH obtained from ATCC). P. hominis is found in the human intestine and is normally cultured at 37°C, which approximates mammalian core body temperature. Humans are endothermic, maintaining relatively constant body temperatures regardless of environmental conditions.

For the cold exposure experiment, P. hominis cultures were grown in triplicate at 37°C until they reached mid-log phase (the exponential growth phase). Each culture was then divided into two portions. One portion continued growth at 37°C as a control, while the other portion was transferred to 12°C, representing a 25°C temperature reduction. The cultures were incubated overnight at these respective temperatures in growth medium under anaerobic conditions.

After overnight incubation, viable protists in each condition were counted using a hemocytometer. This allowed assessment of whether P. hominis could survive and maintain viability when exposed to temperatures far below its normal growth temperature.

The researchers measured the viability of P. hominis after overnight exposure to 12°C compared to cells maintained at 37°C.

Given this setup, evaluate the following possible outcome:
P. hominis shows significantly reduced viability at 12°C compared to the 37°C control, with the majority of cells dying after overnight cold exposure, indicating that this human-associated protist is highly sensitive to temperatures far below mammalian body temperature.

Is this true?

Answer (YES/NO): YES